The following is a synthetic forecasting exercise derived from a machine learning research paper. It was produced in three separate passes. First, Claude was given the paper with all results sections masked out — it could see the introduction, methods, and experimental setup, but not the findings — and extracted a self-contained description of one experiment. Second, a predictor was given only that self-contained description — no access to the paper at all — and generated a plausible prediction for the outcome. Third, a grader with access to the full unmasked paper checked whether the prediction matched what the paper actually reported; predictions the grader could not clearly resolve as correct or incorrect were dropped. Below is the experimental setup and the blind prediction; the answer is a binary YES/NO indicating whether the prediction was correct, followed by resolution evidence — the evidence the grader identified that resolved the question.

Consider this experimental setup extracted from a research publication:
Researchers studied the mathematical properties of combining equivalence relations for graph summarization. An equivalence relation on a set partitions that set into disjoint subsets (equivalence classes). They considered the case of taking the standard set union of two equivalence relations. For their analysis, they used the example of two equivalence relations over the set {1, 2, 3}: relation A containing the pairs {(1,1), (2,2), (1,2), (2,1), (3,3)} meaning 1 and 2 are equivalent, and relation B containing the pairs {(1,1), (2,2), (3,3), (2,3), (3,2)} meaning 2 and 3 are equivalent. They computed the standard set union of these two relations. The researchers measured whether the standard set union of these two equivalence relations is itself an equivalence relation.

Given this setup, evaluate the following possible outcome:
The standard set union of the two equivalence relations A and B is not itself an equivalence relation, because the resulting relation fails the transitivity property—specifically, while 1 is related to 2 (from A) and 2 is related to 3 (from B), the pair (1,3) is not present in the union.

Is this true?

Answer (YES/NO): YES